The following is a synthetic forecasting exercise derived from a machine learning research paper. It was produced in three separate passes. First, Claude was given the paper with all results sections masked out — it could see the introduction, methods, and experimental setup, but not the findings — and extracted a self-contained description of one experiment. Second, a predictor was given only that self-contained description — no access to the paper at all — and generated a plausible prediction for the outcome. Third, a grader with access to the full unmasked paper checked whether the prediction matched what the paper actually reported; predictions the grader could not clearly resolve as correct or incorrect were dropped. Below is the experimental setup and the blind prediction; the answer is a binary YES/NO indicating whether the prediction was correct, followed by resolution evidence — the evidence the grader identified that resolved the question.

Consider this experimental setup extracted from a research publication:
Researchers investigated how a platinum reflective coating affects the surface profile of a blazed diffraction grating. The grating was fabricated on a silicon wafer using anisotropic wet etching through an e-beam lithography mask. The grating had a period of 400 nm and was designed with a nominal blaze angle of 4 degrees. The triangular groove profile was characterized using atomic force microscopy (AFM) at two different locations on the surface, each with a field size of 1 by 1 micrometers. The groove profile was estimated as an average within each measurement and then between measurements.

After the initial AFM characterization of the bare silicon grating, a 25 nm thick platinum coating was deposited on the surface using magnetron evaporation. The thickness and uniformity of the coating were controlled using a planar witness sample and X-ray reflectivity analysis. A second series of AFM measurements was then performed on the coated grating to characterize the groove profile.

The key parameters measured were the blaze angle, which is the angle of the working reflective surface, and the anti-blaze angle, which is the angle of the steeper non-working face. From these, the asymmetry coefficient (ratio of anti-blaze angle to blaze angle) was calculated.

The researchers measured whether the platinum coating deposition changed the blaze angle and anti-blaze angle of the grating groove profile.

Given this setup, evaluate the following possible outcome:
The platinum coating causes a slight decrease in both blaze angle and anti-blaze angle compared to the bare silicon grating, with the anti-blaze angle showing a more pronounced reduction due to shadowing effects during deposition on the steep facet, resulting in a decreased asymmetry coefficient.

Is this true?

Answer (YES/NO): NO